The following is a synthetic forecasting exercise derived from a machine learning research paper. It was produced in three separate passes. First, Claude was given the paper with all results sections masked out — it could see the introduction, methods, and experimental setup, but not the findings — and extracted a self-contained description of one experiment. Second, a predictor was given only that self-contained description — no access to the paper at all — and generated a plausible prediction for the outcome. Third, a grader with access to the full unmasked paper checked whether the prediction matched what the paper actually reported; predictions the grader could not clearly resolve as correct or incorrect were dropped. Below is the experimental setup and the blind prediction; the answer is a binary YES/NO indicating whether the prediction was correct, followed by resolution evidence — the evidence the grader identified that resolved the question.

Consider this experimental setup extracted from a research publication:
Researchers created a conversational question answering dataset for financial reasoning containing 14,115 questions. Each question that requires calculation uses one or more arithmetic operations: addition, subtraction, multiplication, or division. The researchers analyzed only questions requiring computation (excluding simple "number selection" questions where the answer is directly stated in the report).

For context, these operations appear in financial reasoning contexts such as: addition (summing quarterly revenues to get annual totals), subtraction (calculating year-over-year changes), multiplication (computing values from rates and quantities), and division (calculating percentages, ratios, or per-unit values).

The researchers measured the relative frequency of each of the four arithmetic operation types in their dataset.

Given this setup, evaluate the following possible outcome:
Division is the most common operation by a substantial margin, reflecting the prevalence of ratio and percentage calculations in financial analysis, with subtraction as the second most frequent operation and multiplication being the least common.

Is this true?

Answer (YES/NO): NO